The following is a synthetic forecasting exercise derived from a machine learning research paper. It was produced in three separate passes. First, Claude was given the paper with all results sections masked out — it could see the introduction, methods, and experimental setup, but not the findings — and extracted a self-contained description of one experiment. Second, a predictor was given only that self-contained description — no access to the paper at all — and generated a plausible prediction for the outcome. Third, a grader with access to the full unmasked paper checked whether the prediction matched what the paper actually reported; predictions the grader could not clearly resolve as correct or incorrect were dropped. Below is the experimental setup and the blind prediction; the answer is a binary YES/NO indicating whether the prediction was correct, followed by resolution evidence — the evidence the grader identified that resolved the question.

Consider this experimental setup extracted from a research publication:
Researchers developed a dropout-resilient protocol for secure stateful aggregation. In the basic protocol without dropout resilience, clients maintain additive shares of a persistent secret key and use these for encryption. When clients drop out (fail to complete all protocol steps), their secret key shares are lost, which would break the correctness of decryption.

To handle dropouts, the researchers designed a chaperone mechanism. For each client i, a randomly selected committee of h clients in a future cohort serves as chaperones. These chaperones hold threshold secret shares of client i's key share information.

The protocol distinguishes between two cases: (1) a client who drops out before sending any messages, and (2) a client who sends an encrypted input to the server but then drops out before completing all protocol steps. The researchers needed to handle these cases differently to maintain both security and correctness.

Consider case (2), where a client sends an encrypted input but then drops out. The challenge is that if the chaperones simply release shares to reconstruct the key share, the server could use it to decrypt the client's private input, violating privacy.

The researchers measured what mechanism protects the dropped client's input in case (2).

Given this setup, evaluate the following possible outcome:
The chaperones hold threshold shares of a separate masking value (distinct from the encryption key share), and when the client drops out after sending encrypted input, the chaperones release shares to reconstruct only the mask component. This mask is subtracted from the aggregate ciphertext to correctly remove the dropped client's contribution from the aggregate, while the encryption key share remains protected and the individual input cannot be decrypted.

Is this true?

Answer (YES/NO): NO